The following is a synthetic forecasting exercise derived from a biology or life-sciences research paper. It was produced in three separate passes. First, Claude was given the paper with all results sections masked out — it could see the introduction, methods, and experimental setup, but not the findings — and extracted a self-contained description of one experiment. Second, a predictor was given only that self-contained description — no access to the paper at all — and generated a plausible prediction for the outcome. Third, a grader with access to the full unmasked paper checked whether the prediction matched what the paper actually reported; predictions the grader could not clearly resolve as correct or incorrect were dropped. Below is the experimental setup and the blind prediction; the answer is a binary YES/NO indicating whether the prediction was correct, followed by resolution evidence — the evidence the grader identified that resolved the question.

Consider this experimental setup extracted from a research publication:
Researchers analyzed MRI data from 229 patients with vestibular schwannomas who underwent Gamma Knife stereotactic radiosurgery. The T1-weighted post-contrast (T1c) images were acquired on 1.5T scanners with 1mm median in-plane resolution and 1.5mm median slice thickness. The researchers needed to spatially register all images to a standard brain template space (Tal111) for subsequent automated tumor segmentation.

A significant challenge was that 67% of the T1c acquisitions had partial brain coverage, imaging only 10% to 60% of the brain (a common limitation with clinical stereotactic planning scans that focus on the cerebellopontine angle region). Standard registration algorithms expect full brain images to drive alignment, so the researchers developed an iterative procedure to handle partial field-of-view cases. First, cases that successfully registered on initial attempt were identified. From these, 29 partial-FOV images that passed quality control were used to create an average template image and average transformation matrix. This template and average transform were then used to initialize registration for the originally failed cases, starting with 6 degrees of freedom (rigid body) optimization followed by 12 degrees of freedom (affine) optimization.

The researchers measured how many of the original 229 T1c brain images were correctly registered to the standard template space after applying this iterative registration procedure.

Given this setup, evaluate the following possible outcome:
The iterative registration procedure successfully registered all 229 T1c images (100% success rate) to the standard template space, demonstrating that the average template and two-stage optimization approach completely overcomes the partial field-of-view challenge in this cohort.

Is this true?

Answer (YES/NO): NO